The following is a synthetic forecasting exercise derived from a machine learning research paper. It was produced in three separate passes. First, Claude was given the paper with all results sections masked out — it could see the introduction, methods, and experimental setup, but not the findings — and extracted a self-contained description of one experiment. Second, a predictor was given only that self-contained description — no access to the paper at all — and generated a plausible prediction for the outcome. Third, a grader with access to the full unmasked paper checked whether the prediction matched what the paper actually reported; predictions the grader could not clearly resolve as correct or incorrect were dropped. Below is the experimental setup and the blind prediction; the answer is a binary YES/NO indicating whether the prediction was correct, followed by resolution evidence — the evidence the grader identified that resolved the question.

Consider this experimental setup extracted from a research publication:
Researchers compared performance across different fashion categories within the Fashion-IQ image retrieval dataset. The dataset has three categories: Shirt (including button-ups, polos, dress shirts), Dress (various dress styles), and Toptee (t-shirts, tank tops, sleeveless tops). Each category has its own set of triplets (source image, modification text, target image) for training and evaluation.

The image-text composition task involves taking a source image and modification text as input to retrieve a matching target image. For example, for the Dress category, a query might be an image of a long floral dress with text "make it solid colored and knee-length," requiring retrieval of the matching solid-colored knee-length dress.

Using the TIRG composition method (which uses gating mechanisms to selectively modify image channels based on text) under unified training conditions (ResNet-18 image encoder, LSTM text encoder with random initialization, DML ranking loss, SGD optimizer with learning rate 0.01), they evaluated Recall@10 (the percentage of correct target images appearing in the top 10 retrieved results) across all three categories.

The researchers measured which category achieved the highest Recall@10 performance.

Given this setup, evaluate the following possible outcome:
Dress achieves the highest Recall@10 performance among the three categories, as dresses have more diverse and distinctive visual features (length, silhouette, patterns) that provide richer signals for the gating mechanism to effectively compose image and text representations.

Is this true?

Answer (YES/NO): NO